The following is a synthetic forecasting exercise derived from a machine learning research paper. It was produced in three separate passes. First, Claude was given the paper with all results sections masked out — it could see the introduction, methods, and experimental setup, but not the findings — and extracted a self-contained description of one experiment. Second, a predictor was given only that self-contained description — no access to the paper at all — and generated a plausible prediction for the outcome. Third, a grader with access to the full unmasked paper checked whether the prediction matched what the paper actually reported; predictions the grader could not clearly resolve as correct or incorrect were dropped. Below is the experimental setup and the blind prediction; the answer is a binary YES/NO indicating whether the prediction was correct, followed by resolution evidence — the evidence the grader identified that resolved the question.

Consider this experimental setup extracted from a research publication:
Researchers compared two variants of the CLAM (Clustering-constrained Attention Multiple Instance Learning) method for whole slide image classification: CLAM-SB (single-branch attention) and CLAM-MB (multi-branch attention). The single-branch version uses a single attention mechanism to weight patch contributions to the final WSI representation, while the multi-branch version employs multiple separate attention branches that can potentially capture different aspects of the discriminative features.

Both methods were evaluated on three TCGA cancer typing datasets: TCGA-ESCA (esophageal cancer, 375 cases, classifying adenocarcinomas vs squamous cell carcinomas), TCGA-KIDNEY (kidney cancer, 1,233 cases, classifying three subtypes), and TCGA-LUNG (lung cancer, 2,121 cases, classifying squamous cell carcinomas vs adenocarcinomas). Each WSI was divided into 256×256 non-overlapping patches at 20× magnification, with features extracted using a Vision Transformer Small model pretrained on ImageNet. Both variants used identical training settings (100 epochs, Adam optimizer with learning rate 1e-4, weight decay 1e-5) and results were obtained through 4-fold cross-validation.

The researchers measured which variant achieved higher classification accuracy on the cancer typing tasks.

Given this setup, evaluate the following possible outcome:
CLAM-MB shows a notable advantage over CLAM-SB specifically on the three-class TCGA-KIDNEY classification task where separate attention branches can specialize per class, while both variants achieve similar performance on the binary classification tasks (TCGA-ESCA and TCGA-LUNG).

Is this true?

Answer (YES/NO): NO